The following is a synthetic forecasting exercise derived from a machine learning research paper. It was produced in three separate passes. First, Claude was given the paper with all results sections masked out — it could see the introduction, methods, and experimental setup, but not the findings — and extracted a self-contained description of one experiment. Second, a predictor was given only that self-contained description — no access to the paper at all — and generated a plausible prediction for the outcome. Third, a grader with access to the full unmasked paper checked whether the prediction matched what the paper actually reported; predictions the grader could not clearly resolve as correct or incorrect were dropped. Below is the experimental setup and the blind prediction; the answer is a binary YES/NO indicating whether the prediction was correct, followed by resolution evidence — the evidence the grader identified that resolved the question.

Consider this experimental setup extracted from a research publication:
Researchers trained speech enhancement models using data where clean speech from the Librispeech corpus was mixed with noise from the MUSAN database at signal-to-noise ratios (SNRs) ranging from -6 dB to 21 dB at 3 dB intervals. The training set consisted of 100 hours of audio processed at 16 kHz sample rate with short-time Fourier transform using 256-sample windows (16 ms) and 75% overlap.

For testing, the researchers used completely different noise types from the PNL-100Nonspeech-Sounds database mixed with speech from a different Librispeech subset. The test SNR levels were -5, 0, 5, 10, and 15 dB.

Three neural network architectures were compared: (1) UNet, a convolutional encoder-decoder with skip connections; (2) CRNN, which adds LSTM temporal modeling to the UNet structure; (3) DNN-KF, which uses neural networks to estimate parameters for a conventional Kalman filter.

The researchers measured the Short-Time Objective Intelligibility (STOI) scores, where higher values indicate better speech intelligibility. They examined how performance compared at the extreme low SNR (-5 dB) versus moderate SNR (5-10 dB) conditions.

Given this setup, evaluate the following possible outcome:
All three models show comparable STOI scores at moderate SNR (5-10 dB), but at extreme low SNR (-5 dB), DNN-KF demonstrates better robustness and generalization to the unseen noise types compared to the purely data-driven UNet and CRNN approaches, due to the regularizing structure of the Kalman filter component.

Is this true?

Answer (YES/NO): NO